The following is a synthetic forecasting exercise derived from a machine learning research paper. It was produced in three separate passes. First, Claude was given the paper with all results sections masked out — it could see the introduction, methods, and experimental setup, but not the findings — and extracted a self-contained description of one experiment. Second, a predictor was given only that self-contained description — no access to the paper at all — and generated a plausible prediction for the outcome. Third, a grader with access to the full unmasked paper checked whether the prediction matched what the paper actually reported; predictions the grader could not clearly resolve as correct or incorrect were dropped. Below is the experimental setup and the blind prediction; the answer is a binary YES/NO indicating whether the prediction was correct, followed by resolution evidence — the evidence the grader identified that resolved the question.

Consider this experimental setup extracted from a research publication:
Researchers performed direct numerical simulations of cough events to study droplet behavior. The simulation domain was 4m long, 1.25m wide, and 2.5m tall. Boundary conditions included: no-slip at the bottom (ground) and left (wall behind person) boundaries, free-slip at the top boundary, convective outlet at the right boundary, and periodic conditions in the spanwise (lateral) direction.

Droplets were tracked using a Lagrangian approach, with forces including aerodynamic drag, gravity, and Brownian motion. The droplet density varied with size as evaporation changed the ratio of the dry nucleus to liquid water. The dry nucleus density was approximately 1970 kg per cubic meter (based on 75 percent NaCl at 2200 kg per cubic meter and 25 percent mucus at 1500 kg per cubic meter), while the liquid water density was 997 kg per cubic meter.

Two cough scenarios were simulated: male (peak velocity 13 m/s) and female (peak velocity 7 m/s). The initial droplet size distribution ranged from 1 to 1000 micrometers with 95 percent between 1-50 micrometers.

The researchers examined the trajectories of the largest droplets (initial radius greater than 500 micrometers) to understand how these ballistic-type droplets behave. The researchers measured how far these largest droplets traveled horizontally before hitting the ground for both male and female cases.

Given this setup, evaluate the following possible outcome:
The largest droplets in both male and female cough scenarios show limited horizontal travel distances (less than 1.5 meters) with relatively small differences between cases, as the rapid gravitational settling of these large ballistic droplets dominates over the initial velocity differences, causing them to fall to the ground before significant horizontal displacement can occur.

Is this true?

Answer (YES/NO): NO